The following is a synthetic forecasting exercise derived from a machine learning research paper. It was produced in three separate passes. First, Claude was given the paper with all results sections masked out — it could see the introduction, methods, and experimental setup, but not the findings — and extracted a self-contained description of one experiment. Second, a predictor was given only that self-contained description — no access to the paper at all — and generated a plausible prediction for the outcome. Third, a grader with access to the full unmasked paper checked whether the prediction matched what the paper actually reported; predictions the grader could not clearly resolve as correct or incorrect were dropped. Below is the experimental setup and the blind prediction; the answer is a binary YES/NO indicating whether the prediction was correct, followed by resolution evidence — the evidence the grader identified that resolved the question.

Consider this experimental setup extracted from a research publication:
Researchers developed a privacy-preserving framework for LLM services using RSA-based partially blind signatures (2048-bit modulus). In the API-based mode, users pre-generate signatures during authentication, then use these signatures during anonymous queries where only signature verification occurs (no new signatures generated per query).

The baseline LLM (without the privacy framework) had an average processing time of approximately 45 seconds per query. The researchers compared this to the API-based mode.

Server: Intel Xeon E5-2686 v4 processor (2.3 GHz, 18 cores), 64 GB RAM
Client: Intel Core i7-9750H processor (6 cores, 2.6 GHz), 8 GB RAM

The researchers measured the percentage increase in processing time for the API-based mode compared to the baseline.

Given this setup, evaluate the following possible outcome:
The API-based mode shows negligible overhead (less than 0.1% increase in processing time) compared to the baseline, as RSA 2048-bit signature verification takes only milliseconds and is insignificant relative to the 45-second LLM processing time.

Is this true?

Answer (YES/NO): NO